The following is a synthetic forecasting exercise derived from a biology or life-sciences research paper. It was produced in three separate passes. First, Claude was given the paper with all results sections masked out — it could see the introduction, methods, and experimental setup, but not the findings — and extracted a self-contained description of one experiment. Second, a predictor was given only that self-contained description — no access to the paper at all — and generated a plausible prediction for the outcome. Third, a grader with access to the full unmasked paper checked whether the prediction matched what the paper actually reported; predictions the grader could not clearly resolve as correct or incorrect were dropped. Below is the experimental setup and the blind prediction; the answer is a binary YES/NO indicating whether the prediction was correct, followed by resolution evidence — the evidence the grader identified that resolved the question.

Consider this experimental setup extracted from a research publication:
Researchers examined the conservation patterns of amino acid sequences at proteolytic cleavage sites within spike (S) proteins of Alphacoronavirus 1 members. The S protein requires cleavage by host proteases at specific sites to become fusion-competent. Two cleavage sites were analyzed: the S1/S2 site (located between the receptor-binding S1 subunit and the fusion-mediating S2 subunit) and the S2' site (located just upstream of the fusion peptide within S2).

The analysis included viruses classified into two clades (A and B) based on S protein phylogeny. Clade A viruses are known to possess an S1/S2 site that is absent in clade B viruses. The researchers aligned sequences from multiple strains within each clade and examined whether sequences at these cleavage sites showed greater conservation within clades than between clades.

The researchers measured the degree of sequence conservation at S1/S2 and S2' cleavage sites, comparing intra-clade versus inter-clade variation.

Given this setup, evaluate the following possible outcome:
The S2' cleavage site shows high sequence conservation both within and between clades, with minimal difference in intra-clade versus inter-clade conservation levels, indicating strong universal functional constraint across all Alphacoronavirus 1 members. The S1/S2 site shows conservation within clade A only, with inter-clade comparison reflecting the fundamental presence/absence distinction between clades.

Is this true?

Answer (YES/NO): NO